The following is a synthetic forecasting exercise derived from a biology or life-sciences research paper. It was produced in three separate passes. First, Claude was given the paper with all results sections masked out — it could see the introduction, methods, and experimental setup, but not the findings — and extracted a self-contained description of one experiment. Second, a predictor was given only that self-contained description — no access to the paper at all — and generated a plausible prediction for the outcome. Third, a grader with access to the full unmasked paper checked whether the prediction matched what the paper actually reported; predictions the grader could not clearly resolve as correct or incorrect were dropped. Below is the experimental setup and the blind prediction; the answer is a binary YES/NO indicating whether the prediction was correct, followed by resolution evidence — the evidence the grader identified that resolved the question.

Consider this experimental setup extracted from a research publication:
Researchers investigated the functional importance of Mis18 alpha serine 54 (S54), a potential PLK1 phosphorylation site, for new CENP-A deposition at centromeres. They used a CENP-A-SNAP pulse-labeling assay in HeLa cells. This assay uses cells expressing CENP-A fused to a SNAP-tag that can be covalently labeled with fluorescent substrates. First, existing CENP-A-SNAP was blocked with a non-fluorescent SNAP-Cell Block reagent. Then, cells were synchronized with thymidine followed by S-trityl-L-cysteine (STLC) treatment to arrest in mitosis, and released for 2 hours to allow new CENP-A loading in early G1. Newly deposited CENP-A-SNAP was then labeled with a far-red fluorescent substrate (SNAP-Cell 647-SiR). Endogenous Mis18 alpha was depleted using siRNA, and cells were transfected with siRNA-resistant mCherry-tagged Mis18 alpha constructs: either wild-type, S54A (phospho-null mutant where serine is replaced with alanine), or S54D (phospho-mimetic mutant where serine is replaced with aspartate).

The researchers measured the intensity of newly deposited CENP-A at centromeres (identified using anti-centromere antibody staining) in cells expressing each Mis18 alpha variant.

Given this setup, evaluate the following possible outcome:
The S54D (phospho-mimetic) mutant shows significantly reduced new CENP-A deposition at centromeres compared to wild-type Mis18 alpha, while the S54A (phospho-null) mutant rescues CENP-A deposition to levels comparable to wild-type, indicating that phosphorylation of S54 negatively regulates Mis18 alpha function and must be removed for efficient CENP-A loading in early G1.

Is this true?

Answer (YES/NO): NO